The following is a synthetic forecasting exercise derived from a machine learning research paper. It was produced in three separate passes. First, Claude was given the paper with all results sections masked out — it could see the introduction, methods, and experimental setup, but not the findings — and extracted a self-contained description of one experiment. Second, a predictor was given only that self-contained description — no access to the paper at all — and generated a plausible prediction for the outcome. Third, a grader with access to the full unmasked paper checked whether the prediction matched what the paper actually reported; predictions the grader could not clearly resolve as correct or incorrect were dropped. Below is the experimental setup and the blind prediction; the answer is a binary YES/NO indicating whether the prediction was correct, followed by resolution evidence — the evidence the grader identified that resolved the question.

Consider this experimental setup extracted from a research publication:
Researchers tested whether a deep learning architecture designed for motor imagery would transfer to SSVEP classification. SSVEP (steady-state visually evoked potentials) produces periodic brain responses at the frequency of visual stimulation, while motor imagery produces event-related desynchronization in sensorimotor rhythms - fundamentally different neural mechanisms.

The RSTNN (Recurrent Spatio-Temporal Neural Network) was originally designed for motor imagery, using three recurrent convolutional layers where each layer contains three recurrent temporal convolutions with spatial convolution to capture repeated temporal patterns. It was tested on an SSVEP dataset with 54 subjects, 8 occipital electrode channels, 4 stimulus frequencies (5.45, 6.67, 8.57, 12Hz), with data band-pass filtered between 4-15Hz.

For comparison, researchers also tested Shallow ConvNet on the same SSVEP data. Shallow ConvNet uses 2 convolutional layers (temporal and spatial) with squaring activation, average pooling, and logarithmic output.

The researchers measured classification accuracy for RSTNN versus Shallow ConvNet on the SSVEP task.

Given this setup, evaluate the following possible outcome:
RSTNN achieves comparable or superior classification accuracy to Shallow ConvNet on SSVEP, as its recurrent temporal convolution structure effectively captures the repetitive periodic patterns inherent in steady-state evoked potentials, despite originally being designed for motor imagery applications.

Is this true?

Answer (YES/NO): YES